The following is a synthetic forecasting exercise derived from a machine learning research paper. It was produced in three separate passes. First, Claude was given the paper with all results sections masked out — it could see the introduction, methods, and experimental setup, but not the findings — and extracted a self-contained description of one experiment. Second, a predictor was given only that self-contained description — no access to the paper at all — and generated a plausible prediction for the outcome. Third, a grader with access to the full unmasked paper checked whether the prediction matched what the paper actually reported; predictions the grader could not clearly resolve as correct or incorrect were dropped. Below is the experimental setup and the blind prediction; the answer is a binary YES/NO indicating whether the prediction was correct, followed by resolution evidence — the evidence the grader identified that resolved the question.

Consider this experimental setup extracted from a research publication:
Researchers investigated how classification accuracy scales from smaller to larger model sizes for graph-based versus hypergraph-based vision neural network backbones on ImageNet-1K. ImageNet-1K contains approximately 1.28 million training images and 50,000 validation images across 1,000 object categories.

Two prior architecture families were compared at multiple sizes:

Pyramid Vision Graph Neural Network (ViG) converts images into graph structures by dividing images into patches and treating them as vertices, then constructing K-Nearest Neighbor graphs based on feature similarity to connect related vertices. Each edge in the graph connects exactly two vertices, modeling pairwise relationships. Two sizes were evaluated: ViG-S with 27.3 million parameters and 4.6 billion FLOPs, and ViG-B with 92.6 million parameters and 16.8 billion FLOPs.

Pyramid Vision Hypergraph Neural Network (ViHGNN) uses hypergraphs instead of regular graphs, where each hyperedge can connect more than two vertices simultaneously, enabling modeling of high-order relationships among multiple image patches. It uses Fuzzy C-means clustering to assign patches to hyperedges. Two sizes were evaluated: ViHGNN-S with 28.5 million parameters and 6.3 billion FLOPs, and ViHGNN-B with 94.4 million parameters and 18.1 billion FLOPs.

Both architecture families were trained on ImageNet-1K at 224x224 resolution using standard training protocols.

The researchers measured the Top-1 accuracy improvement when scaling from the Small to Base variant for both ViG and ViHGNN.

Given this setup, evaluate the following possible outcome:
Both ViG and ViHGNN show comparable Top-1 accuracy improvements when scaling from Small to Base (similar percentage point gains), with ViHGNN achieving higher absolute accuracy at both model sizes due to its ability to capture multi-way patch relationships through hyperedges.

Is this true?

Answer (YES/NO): YES